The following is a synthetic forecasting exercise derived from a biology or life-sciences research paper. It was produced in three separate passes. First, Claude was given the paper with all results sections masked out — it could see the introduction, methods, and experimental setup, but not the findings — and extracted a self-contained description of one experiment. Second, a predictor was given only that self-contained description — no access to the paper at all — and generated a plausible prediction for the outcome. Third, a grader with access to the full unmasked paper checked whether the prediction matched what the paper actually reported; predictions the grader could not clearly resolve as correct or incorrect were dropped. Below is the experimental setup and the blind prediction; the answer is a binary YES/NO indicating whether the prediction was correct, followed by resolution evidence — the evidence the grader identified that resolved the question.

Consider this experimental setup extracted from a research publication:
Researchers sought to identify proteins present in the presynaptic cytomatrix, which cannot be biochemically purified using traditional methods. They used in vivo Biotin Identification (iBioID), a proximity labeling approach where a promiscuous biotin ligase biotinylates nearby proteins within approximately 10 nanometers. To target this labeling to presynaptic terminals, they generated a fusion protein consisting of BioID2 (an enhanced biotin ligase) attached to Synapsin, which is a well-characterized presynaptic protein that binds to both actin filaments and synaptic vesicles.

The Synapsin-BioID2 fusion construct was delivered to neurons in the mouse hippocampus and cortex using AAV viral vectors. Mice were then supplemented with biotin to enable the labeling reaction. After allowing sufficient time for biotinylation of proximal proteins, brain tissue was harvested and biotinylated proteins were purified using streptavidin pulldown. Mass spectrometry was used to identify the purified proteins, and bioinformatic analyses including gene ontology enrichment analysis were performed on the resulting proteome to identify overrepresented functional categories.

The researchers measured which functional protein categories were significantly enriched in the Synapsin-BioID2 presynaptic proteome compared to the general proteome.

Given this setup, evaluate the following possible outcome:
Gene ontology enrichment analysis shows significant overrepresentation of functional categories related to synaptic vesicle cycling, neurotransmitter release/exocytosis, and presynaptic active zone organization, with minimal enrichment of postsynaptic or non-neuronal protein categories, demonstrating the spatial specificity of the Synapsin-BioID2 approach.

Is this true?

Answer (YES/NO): YES